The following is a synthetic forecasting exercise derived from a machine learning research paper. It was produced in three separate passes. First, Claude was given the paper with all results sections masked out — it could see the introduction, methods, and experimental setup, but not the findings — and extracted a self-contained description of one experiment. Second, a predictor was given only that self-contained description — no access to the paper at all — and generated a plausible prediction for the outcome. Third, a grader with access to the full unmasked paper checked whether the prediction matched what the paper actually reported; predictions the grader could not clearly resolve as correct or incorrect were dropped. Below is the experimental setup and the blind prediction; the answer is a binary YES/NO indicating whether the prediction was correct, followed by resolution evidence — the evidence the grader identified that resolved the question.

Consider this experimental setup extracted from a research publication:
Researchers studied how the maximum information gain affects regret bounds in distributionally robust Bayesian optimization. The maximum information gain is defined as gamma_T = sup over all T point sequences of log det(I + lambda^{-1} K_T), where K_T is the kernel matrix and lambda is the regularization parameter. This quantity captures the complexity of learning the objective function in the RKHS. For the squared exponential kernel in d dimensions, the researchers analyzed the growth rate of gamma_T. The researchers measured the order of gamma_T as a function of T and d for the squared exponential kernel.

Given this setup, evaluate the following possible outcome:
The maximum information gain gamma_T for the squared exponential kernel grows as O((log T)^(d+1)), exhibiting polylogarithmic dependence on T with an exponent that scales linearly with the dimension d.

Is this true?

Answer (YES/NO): YES